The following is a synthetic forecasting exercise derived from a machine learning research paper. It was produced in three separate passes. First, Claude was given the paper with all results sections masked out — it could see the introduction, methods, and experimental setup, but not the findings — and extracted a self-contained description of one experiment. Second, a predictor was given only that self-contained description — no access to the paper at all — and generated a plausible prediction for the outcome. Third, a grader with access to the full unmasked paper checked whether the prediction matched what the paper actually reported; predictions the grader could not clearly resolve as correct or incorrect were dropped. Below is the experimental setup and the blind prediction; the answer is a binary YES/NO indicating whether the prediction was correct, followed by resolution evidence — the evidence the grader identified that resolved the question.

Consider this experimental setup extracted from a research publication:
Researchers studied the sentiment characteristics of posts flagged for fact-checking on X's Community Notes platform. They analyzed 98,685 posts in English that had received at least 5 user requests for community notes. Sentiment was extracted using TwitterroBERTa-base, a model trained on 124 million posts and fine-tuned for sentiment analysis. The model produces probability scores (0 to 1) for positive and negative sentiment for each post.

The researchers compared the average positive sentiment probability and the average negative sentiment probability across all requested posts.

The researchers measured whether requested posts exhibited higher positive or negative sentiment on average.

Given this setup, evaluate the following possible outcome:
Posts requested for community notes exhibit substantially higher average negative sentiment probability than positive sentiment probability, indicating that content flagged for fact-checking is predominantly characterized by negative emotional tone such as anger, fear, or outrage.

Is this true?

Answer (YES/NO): YES